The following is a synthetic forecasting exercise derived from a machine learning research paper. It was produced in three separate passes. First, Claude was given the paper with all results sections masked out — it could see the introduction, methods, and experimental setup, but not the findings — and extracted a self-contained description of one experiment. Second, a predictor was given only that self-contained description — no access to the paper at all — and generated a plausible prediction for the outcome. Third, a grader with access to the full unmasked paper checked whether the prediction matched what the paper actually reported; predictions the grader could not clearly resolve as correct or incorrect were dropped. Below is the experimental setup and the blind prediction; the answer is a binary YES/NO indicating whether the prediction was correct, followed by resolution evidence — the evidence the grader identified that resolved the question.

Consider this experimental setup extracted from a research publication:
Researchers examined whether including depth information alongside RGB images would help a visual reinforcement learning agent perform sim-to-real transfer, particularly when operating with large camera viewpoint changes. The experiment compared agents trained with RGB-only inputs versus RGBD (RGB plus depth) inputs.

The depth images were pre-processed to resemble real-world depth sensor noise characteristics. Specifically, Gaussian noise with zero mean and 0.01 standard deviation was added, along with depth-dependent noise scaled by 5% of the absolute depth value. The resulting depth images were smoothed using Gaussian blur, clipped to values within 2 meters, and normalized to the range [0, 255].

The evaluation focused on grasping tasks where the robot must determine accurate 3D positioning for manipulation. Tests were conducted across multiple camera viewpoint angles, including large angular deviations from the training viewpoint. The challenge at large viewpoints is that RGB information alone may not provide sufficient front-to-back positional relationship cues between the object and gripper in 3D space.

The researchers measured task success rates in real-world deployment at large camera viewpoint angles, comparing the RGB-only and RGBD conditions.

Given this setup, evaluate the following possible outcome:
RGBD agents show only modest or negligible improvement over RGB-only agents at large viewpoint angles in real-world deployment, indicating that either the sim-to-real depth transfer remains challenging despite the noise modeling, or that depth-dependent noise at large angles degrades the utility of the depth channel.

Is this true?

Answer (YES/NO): NO